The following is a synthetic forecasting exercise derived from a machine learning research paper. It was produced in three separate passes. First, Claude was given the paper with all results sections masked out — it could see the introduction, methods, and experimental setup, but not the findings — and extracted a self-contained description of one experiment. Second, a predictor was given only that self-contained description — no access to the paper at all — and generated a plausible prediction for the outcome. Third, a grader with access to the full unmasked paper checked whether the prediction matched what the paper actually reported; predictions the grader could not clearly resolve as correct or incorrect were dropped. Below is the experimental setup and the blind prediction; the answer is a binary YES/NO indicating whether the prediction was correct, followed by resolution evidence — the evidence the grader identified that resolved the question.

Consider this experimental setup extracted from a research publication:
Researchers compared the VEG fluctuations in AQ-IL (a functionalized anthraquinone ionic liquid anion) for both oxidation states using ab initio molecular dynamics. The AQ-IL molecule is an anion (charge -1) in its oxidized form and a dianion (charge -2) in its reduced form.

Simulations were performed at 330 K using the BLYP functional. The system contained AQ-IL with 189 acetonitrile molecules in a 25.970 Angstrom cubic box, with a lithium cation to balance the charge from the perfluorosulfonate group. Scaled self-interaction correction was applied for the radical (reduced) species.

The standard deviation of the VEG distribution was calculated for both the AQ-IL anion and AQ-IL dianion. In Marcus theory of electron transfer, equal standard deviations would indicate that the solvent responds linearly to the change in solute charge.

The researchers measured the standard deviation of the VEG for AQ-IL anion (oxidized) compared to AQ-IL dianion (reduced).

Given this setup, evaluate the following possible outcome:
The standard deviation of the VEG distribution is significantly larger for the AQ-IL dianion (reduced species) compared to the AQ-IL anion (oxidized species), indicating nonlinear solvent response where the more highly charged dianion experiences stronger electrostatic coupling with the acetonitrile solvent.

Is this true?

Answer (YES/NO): NO